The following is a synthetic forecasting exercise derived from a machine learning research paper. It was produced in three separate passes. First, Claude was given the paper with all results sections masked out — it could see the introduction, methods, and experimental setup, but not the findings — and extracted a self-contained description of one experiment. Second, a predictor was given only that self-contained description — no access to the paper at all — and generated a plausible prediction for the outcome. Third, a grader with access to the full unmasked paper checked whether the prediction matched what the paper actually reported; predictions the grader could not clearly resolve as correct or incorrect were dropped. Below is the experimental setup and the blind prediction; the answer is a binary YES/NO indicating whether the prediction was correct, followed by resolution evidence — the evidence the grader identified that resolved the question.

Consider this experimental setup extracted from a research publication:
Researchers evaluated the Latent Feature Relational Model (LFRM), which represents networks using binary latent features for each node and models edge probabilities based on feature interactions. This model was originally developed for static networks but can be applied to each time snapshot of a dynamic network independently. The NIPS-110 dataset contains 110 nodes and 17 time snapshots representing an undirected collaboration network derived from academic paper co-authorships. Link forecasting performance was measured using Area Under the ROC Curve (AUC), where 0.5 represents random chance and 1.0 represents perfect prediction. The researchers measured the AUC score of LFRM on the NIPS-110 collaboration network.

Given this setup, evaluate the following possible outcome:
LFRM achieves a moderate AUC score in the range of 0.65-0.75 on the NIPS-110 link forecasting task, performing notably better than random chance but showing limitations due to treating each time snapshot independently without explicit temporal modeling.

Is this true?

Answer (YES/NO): NO